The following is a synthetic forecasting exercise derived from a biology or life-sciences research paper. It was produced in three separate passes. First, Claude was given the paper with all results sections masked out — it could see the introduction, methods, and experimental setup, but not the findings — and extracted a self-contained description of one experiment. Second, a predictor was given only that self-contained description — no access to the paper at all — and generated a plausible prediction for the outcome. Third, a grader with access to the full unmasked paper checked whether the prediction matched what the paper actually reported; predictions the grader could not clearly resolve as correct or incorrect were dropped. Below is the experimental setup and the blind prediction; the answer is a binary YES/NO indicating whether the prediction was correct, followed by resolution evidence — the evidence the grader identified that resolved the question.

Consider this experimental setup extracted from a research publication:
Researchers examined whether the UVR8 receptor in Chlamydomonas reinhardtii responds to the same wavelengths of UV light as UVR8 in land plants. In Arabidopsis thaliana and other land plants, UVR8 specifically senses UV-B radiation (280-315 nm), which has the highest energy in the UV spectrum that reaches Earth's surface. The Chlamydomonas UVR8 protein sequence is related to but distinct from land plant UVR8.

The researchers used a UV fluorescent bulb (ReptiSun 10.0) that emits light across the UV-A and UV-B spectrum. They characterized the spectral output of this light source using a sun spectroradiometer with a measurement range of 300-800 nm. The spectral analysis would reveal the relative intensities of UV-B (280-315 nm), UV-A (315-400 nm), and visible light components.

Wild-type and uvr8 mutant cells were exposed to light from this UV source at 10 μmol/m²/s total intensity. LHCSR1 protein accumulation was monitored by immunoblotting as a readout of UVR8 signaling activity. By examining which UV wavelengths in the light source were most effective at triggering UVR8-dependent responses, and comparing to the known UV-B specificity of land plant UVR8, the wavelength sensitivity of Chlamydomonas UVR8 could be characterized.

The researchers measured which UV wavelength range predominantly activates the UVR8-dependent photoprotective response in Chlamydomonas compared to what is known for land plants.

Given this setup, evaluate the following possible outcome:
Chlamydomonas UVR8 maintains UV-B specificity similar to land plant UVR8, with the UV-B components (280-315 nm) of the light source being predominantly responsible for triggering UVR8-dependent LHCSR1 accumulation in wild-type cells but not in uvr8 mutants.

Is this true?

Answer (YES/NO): NO